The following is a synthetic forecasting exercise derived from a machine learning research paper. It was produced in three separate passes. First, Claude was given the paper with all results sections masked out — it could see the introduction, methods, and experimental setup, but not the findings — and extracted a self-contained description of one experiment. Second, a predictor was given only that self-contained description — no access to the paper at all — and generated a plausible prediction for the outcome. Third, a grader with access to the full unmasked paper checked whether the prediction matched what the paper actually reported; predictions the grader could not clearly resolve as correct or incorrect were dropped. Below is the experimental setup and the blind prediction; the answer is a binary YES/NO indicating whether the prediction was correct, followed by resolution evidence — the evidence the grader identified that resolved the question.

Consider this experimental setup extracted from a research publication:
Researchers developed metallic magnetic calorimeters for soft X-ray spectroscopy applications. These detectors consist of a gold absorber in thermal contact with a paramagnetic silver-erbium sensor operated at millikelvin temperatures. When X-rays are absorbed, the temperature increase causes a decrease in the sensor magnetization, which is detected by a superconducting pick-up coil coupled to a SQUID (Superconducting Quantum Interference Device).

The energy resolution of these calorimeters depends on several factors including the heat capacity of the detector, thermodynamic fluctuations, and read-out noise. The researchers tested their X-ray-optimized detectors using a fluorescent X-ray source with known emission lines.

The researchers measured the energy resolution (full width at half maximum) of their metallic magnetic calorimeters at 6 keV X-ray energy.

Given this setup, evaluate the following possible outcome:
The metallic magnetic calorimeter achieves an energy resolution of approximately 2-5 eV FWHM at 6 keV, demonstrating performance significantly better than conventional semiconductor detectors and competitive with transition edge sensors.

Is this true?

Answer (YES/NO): NO